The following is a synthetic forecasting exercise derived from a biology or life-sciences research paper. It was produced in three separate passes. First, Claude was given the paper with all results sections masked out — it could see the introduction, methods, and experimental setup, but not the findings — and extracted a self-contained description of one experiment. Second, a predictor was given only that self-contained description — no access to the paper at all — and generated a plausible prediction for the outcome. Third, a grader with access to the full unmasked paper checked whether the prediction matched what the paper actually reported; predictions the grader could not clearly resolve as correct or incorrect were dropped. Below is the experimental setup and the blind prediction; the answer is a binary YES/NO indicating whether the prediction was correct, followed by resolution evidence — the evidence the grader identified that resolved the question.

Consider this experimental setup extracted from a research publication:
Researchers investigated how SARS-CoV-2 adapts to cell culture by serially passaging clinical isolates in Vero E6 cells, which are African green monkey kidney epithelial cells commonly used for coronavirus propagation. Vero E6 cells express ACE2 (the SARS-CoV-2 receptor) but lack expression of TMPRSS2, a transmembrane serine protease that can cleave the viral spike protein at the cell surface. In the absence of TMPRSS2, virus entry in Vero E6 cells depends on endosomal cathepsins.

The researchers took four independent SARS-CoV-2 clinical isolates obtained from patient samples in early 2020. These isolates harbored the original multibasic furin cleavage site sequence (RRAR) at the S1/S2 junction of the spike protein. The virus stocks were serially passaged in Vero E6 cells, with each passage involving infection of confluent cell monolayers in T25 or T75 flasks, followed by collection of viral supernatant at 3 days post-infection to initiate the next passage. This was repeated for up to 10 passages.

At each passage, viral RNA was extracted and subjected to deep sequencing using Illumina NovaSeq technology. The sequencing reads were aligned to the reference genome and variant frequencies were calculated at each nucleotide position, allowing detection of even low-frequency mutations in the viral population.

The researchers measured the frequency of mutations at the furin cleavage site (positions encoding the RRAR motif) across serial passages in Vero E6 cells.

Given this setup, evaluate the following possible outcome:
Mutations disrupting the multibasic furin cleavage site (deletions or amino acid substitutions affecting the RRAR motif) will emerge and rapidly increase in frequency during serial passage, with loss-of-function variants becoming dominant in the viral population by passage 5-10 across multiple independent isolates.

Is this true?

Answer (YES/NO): YES